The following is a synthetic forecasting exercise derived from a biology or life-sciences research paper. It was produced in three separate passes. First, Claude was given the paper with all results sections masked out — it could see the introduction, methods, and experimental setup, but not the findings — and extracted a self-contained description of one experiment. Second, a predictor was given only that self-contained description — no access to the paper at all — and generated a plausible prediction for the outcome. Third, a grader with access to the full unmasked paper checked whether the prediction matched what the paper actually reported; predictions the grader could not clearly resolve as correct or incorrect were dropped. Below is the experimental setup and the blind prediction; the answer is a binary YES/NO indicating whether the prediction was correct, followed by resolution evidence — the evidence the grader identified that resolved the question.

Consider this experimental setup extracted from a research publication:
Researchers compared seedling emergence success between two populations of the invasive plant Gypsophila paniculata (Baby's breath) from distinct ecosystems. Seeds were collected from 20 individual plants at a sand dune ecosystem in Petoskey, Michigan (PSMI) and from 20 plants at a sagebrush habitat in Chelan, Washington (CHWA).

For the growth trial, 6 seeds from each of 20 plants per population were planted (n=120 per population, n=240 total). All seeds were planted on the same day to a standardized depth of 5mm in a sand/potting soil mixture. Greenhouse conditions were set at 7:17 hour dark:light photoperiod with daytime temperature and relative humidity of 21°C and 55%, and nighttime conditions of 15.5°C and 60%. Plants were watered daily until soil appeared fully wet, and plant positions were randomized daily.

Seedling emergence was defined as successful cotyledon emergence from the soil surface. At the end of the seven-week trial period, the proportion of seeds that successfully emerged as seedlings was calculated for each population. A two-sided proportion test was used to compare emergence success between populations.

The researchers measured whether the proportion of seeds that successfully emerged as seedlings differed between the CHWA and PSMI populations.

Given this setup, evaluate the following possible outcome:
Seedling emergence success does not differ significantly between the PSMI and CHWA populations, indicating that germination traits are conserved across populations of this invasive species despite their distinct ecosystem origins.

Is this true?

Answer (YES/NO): NO